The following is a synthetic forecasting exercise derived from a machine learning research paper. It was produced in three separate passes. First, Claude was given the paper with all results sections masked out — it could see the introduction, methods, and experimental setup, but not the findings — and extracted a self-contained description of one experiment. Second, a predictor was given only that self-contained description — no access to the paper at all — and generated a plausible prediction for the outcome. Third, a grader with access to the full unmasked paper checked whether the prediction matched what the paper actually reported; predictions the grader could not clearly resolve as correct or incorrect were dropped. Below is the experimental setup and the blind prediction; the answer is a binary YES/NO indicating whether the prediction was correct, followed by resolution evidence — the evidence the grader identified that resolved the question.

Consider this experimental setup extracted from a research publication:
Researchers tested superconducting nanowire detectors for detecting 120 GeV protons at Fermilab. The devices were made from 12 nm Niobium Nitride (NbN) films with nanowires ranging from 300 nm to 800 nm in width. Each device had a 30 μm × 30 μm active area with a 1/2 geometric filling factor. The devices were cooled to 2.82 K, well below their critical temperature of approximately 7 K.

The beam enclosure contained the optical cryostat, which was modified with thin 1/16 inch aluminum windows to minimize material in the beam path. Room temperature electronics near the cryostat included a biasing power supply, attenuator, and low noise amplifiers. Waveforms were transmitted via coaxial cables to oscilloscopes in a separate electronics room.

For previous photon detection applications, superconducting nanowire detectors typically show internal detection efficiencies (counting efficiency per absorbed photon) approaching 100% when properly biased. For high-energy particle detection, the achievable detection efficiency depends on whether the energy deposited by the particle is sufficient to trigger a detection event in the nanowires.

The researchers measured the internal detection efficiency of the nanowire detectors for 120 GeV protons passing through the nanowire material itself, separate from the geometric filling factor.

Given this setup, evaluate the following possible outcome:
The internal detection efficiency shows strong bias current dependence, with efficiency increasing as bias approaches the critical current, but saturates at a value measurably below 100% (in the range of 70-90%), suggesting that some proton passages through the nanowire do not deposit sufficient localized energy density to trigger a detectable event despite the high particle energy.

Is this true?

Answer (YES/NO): NO